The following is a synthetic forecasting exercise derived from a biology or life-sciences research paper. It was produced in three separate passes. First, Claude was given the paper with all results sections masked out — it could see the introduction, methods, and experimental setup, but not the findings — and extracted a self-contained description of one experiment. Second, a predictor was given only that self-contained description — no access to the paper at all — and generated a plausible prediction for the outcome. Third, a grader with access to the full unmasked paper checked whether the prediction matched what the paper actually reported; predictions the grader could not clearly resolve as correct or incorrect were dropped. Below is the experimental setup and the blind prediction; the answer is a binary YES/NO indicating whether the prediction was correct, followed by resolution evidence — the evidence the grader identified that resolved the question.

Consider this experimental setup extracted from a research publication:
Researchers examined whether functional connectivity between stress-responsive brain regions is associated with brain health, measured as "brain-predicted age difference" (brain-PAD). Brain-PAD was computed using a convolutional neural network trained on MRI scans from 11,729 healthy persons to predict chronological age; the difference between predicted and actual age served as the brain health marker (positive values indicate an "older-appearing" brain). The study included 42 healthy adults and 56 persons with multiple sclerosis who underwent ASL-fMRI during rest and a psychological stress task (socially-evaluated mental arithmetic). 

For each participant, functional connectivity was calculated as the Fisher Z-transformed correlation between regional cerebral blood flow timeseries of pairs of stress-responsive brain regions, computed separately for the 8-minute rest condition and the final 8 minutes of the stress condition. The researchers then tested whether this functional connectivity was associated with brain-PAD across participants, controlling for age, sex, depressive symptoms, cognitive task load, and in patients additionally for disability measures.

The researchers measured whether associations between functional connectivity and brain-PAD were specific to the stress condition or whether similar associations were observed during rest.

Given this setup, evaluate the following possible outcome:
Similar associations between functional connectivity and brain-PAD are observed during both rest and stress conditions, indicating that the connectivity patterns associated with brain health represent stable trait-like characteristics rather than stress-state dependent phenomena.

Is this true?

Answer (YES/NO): NO